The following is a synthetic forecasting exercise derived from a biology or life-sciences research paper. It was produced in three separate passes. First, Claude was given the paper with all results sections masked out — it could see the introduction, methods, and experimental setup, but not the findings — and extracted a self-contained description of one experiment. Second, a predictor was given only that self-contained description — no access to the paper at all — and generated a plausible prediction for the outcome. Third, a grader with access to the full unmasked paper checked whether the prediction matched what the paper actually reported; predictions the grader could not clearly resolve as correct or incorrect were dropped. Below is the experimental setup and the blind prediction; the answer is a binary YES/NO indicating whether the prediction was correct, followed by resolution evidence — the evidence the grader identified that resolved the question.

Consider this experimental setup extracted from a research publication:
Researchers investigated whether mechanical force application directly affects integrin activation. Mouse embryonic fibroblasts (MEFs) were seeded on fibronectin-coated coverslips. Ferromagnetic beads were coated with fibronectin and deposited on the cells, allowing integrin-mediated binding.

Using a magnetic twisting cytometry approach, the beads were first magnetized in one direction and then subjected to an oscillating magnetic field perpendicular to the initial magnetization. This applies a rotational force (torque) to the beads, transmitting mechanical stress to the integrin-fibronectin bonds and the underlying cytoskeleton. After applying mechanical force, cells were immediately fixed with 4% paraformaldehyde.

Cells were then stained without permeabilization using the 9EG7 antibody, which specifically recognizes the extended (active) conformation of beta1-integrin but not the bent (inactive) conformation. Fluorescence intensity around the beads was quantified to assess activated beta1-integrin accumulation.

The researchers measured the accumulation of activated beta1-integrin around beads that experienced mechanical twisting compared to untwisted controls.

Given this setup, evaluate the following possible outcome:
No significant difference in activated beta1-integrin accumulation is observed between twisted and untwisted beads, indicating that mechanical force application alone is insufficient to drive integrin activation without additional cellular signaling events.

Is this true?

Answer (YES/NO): NO